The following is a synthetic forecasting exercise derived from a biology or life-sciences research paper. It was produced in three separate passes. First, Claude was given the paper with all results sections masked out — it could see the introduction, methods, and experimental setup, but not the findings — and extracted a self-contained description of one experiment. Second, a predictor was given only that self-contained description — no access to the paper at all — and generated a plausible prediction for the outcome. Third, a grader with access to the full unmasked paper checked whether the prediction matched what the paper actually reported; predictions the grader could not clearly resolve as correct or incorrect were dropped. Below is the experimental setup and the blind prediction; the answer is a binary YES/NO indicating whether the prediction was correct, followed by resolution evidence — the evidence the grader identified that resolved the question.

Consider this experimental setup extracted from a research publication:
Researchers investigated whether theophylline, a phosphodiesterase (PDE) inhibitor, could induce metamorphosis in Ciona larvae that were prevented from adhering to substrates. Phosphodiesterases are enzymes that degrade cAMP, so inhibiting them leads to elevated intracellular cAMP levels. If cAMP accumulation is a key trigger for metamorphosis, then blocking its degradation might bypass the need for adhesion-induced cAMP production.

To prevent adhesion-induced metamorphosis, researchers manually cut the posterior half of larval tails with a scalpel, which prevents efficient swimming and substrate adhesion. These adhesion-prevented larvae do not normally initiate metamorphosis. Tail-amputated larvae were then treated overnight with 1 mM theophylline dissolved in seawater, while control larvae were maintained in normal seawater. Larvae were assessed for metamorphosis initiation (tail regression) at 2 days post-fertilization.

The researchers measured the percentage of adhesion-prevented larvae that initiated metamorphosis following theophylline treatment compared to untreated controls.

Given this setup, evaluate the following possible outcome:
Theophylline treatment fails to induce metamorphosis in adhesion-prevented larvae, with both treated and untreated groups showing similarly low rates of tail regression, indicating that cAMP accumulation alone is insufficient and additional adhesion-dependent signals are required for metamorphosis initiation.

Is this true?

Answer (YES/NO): NO